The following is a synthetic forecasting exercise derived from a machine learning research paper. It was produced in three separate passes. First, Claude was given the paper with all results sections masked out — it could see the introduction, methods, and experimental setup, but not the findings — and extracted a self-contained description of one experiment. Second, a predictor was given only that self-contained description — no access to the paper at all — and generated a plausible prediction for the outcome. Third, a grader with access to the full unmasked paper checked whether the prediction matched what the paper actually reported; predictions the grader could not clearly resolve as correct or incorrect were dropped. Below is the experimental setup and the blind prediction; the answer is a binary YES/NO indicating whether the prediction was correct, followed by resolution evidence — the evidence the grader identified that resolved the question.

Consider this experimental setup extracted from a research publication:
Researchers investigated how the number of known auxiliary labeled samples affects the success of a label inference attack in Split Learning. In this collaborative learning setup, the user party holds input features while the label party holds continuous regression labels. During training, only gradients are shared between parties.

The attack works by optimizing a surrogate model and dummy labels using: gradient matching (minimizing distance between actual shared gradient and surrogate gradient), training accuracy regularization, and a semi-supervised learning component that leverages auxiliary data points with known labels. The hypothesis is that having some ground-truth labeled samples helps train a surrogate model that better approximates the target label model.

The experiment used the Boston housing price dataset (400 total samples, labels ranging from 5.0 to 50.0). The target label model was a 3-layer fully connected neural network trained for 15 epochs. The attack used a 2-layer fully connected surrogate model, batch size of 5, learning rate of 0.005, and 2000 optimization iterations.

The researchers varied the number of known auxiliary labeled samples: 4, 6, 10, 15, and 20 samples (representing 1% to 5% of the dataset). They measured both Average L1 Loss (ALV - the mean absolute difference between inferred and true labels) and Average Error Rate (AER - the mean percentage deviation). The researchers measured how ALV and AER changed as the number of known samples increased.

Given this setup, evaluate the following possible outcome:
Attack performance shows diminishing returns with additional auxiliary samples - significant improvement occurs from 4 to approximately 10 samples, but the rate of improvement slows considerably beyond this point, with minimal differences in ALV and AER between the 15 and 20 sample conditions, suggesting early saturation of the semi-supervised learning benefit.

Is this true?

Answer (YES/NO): NO